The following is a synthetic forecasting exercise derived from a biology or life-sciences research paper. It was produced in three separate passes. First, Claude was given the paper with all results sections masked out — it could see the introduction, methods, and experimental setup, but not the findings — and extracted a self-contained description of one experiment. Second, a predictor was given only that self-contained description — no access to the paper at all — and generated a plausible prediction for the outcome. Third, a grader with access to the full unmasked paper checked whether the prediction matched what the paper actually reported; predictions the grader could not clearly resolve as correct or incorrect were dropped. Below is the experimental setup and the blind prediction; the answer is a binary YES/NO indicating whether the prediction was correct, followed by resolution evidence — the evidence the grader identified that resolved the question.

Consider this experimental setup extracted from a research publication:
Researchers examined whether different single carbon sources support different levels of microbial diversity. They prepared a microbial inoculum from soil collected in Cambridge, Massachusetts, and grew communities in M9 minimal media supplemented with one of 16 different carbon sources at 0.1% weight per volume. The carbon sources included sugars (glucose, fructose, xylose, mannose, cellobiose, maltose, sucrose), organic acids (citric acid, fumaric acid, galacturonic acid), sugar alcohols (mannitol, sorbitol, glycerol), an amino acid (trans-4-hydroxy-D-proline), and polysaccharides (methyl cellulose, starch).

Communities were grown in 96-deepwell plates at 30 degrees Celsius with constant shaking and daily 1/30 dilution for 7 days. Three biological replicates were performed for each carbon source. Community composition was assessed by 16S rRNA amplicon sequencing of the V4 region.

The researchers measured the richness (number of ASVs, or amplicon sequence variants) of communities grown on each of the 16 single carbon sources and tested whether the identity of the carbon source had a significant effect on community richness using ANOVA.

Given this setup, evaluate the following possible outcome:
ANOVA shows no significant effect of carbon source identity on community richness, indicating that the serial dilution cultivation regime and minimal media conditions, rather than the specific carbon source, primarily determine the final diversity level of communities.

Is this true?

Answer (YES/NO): NO